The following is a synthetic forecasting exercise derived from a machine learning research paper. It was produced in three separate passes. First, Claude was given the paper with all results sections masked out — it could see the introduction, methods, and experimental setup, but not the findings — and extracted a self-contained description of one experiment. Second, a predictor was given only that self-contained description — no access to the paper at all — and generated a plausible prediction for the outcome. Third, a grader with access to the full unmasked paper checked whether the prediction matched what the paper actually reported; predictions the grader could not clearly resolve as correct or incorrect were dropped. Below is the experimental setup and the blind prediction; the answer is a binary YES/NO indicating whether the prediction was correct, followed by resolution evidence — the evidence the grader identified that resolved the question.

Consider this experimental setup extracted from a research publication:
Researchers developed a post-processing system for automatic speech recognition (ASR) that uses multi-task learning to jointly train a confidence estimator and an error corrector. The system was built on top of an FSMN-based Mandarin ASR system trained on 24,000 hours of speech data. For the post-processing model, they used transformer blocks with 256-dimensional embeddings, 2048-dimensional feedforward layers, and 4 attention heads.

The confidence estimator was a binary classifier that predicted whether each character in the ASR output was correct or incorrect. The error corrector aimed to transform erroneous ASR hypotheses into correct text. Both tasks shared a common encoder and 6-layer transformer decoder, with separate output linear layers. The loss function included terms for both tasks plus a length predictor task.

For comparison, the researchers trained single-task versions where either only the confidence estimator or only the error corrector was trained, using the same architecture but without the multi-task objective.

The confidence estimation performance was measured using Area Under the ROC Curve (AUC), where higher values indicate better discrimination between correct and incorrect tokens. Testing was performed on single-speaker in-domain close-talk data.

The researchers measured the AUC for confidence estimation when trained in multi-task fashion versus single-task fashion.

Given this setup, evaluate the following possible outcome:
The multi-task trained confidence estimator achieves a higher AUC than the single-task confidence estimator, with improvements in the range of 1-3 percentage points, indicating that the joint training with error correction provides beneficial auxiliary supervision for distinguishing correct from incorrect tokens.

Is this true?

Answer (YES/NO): YES